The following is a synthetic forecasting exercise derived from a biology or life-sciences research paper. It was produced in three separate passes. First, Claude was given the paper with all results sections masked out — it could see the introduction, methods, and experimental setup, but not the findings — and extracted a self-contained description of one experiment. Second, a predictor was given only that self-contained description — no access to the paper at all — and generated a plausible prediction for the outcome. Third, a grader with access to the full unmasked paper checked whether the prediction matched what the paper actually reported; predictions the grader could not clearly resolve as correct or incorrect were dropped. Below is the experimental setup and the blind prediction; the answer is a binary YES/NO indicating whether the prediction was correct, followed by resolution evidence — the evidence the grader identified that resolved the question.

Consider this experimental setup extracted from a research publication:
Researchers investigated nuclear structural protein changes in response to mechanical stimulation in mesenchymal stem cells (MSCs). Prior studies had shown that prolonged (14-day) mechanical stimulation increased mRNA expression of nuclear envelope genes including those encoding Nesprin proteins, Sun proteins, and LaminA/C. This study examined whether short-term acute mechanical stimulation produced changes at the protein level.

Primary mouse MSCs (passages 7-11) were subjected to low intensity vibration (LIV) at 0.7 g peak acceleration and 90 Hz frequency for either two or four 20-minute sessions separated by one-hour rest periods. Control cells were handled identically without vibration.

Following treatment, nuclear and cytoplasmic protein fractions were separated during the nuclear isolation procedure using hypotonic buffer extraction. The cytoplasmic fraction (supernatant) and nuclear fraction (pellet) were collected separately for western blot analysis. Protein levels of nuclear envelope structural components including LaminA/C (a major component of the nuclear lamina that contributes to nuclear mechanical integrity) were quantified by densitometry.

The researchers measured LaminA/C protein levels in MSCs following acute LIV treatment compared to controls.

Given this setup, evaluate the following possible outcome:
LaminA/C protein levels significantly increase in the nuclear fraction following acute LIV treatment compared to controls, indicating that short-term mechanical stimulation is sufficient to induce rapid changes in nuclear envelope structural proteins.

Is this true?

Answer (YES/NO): NO